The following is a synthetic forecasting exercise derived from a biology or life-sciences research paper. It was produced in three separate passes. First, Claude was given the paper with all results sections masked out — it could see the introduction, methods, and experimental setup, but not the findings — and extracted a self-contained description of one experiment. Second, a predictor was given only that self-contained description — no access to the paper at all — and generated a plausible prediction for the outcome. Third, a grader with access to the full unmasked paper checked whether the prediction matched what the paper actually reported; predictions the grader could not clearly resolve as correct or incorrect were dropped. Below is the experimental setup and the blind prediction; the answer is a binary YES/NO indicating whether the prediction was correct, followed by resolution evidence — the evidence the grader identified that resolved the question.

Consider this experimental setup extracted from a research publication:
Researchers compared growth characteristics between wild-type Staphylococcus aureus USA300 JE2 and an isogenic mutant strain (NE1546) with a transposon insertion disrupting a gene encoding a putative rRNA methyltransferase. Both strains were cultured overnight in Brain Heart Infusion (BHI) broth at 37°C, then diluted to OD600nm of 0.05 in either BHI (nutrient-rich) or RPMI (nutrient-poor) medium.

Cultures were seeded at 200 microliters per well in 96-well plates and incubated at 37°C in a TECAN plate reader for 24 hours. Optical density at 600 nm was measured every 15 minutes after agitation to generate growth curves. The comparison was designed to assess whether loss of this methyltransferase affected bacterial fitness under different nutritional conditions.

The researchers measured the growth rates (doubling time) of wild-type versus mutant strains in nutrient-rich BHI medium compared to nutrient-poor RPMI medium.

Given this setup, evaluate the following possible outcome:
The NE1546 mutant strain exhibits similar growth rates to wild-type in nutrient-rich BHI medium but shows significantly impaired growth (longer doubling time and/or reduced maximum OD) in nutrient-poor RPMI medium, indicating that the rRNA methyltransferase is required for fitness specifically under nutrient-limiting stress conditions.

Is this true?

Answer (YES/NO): YES